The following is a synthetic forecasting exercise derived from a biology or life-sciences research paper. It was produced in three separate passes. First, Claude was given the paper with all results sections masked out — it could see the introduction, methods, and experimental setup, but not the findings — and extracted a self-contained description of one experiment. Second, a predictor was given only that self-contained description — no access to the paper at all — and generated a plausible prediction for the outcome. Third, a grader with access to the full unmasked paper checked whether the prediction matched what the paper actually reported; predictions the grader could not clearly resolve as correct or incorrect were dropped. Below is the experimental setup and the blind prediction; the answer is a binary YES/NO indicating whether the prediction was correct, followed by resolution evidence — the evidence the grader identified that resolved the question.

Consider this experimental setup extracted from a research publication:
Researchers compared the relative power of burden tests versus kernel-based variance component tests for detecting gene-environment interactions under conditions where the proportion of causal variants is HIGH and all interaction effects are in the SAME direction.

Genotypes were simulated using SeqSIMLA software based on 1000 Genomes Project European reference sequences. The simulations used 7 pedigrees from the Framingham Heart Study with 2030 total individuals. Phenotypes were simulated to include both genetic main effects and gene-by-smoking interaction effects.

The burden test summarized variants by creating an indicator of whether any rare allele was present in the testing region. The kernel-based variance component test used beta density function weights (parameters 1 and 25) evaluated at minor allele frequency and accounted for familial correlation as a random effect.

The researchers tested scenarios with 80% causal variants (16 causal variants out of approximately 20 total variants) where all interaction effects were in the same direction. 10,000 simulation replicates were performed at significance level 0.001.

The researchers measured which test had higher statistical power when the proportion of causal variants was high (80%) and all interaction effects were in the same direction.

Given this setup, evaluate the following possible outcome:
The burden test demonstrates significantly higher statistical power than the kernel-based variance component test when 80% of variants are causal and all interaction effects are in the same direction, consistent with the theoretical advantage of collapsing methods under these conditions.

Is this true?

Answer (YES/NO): YES